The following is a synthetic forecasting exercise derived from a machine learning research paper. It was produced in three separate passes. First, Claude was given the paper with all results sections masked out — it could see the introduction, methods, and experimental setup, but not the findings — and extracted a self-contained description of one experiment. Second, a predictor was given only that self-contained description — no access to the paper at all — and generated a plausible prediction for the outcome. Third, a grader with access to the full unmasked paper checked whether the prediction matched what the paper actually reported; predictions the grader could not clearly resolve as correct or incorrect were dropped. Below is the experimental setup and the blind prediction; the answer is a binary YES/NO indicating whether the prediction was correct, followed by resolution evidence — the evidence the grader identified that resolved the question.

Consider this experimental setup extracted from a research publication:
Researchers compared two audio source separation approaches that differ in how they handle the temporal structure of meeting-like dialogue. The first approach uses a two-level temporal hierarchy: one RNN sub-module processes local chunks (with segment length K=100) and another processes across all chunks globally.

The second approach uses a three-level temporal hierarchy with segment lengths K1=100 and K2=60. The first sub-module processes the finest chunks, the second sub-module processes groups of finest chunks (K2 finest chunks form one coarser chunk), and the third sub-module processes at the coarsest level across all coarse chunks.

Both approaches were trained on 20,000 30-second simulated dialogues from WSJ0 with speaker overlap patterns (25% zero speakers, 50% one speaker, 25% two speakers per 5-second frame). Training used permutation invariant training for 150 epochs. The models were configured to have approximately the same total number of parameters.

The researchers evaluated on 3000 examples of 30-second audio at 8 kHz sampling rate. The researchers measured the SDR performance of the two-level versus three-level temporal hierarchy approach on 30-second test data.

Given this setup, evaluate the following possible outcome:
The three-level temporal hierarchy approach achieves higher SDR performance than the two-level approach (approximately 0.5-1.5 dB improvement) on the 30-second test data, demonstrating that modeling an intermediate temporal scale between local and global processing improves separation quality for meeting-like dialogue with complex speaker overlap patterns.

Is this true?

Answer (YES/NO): NO